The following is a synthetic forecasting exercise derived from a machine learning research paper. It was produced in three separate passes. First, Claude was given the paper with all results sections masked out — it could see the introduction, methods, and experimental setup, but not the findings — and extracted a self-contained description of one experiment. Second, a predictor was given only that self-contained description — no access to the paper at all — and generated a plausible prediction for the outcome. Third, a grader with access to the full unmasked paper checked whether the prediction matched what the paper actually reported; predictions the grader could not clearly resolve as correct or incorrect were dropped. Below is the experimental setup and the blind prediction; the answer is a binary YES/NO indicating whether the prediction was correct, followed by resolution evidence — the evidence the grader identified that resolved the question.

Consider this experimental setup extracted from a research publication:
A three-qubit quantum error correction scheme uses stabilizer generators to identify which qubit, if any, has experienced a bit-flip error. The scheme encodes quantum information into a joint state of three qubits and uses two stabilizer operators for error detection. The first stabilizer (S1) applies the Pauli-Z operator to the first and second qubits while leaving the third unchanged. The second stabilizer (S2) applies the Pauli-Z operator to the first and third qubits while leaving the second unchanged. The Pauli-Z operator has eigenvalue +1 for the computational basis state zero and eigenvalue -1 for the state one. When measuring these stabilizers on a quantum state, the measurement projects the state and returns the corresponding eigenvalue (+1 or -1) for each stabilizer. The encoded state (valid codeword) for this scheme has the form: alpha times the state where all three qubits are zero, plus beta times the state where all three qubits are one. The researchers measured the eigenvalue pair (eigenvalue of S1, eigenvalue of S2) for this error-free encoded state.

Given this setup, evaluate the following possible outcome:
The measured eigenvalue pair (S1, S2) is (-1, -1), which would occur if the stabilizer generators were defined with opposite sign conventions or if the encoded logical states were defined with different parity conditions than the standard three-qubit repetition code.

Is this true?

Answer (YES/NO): NO